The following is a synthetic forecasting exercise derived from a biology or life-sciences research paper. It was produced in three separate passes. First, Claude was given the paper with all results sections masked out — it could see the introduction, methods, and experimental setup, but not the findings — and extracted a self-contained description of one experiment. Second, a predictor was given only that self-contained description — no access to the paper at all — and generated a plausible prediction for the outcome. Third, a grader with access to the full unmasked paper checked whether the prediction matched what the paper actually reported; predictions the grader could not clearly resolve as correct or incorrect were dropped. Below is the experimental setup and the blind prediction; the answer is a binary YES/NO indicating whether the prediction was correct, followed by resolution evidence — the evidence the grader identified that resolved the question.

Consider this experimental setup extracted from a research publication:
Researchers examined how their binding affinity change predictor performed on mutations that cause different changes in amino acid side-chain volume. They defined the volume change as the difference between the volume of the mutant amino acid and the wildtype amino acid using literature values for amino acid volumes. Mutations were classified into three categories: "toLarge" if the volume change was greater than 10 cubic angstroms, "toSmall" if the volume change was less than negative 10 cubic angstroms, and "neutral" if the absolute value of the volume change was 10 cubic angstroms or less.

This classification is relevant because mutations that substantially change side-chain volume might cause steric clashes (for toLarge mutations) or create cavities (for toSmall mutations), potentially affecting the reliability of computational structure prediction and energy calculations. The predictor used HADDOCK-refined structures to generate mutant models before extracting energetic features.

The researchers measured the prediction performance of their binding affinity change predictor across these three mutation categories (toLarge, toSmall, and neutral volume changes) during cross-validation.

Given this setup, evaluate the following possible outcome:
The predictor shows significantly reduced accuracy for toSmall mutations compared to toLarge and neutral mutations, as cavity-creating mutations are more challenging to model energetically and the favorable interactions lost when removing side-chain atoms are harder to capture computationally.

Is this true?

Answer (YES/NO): NO